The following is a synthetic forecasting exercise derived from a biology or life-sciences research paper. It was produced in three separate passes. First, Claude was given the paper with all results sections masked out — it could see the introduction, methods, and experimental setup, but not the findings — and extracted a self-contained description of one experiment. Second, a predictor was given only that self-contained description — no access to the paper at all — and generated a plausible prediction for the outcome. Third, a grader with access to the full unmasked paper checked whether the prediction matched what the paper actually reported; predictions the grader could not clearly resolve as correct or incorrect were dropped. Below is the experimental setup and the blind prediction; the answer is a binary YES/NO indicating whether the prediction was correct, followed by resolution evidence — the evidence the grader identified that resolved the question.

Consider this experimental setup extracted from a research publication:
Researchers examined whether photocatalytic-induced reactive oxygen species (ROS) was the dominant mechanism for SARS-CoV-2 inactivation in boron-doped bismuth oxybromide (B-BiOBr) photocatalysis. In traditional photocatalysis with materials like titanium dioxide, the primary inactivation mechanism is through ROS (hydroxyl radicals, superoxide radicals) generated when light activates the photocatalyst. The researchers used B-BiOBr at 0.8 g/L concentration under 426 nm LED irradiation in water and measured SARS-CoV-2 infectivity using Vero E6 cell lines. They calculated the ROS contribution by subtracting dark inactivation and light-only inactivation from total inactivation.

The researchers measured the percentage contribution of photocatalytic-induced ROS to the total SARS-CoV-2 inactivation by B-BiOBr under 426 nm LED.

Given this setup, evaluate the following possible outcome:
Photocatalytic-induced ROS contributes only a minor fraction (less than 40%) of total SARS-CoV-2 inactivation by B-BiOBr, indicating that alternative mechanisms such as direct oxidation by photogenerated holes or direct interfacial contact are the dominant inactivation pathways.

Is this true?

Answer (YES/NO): NO